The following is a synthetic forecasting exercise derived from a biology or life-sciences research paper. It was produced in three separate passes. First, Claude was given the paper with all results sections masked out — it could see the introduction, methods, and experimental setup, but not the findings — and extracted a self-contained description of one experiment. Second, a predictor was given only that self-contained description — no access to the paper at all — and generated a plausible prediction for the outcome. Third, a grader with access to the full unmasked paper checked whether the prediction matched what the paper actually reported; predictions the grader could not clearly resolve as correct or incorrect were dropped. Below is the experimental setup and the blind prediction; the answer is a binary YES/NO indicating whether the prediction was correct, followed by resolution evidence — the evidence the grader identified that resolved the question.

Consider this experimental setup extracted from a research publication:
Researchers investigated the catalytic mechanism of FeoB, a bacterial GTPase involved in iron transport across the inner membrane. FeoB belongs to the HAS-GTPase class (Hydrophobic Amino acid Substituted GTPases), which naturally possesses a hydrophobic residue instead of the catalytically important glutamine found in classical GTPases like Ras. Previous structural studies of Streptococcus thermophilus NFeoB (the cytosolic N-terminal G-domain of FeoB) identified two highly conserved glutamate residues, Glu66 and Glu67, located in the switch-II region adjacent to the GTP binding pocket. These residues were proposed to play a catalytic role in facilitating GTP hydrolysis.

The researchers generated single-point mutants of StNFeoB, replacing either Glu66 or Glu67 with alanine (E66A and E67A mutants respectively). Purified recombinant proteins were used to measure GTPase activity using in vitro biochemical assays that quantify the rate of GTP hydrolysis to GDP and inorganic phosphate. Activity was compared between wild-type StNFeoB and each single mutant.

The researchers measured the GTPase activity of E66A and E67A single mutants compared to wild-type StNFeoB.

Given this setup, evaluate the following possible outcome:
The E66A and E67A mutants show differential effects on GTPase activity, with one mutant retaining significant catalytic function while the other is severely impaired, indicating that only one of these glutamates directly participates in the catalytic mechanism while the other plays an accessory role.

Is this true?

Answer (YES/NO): NO